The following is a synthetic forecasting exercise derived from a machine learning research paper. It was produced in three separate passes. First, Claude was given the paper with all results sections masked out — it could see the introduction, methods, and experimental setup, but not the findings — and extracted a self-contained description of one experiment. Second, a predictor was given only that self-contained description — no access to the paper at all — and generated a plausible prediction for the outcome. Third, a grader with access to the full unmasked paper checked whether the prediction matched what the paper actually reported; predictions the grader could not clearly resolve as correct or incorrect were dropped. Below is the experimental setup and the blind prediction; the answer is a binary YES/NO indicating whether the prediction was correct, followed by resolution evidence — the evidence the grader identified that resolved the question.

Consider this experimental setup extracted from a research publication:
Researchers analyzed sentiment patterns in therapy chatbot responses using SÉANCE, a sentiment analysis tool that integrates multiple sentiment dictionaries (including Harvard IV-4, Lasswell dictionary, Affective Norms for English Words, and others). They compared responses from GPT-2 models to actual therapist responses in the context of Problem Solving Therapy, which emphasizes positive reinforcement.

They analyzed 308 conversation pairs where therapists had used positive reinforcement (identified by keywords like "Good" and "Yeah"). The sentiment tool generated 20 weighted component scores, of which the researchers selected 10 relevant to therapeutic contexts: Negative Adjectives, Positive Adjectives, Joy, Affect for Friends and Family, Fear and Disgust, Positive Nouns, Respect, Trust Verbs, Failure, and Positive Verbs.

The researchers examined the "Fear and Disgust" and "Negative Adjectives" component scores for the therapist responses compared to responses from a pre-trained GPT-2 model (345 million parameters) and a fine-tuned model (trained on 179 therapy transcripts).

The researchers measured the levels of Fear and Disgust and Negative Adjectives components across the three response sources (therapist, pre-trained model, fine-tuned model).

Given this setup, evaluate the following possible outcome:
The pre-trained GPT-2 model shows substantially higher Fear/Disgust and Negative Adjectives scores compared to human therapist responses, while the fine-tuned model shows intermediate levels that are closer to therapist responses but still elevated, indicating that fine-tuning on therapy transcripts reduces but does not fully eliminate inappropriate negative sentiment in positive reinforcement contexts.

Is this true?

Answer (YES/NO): NO